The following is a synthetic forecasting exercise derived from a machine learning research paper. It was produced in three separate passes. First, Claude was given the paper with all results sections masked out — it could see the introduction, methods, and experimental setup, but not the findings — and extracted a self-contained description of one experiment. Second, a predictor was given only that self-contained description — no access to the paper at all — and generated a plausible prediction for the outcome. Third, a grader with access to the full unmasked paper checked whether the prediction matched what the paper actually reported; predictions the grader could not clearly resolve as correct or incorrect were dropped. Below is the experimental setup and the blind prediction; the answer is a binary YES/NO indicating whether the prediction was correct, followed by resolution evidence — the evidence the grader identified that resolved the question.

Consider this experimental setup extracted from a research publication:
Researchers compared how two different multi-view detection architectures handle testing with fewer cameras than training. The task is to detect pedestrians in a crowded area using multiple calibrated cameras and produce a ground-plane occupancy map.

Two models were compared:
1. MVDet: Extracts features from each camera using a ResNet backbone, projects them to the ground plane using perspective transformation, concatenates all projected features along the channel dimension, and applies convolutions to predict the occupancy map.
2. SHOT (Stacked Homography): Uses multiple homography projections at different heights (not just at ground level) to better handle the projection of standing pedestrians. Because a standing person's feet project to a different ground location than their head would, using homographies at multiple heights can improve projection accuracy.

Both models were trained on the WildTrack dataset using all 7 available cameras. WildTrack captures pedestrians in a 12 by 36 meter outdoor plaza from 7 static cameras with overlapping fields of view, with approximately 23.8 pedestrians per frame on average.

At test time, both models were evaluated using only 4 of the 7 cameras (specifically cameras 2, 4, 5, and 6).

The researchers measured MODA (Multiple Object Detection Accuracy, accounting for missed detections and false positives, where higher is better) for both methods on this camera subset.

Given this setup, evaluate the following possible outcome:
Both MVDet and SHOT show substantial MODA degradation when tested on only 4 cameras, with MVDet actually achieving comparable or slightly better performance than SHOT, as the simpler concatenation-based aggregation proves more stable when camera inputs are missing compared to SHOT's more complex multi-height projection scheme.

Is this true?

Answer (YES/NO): NO